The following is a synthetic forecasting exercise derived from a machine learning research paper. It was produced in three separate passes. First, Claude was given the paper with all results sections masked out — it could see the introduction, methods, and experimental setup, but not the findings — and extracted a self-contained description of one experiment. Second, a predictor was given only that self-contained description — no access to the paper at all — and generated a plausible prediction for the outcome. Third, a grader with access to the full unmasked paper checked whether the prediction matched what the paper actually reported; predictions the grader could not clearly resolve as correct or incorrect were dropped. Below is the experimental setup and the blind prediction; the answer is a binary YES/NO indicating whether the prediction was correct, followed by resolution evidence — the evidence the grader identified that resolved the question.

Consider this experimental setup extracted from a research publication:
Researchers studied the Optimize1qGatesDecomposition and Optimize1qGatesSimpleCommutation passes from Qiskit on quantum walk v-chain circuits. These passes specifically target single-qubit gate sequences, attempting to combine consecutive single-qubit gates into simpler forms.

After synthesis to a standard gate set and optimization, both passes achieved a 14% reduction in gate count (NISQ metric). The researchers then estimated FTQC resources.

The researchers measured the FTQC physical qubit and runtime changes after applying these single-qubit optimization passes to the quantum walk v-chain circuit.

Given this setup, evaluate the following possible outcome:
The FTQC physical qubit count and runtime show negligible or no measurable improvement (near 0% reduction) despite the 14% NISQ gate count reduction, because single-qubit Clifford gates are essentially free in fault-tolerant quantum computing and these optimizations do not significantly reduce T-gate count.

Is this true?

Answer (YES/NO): NO